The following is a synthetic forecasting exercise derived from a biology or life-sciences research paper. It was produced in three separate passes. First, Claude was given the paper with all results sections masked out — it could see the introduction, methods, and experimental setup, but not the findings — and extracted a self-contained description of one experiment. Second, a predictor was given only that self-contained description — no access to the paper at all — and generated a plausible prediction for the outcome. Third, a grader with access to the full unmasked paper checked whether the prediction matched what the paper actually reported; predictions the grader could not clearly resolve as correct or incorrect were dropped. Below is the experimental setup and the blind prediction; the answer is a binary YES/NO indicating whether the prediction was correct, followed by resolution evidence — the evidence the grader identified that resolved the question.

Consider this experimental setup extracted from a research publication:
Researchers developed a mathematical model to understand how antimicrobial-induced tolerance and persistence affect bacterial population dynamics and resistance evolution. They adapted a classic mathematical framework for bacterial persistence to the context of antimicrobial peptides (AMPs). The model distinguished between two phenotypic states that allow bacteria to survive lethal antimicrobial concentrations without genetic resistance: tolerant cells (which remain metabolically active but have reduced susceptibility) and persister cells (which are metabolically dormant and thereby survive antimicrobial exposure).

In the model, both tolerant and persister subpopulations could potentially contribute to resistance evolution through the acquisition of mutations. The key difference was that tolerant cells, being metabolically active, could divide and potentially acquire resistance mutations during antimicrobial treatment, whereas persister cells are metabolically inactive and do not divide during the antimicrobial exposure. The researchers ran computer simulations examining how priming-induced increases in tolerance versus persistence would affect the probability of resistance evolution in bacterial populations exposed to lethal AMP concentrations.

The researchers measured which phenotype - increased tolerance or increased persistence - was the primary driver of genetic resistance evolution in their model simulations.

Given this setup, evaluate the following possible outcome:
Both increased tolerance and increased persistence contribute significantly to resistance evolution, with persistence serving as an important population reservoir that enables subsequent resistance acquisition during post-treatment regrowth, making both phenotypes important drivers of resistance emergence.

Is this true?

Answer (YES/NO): NO